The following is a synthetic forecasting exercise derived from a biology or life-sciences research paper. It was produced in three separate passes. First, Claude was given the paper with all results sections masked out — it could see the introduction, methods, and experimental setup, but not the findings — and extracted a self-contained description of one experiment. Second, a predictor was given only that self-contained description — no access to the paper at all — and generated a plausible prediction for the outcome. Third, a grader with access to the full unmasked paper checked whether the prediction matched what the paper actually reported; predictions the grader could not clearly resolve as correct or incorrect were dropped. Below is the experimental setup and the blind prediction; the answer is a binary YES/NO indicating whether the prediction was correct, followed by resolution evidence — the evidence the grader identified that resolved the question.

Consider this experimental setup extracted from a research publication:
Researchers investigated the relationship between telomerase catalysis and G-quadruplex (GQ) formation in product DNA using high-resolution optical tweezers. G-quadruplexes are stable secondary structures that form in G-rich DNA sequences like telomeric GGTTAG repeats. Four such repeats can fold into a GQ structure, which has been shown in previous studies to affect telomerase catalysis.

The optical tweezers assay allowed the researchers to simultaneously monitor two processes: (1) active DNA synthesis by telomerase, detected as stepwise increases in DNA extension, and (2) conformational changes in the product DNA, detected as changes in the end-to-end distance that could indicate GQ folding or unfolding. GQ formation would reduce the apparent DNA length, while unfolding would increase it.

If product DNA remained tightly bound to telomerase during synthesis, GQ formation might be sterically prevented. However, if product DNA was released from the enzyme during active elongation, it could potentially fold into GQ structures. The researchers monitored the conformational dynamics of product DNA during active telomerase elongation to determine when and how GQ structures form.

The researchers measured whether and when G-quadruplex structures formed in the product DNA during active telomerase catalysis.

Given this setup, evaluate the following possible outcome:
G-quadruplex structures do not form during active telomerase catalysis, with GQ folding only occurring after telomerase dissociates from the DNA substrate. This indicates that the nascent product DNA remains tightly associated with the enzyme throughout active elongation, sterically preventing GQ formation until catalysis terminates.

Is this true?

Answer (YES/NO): NO